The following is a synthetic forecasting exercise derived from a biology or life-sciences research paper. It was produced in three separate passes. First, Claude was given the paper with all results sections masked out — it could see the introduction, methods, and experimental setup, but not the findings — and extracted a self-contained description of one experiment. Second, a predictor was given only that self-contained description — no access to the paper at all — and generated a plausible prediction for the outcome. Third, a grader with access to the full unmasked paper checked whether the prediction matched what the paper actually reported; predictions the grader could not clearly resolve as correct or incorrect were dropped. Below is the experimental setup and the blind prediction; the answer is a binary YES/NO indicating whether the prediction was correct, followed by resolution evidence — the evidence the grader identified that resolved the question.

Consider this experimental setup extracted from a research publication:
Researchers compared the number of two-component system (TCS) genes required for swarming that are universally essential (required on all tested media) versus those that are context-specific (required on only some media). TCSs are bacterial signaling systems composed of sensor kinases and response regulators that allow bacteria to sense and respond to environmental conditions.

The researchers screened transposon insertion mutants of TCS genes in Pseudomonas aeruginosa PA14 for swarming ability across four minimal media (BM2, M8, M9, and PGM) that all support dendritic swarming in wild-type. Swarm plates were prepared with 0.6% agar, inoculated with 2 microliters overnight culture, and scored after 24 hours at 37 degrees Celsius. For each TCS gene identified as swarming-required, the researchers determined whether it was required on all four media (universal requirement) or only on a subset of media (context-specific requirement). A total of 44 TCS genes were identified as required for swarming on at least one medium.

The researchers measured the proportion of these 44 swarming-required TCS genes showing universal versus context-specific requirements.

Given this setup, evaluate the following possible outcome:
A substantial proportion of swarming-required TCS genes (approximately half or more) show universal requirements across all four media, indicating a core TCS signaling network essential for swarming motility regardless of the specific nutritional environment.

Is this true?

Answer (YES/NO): NO